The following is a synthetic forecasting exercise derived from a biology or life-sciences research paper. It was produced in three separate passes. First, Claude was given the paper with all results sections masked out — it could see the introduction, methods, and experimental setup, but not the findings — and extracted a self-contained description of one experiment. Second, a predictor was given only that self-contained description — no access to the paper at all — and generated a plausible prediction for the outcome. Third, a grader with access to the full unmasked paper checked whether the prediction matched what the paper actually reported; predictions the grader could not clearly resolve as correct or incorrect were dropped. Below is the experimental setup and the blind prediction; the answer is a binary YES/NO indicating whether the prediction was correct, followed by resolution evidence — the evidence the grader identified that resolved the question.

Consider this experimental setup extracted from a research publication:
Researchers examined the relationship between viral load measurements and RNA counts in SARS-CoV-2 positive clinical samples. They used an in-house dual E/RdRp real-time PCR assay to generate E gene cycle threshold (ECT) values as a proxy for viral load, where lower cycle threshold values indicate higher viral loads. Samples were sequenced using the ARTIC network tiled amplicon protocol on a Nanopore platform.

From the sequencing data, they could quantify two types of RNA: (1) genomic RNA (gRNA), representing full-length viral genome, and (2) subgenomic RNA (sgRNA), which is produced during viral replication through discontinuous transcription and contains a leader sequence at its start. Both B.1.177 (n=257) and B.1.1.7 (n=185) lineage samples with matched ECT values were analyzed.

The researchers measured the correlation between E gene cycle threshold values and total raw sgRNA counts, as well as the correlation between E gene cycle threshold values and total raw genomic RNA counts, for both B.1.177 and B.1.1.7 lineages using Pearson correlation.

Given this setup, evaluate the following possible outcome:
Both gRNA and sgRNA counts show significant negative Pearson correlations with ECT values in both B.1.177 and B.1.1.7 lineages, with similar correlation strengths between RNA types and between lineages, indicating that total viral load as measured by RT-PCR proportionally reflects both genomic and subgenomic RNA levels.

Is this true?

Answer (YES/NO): NO